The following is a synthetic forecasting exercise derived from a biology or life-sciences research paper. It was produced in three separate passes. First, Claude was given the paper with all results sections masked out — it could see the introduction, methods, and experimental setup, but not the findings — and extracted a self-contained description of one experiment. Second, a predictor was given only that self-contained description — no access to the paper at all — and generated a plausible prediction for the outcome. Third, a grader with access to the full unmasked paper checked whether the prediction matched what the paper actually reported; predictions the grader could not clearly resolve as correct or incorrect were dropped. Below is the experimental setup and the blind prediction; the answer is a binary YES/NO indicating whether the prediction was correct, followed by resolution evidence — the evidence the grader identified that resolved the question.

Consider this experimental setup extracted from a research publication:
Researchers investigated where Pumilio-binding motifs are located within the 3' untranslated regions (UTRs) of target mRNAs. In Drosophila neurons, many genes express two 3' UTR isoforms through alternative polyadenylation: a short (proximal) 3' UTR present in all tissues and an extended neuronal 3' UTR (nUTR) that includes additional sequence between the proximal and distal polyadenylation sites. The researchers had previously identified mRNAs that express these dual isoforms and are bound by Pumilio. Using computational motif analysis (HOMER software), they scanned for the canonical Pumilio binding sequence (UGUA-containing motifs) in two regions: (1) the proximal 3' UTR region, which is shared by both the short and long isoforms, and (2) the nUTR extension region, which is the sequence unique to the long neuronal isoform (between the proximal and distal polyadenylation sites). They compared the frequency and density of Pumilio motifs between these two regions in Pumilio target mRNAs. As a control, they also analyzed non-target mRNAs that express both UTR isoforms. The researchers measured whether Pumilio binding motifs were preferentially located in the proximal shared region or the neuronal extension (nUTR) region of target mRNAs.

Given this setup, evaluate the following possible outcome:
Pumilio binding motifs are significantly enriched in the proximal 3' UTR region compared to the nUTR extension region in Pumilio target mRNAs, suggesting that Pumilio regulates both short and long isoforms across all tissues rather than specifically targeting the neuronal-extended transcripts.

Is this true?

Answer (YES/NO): NO